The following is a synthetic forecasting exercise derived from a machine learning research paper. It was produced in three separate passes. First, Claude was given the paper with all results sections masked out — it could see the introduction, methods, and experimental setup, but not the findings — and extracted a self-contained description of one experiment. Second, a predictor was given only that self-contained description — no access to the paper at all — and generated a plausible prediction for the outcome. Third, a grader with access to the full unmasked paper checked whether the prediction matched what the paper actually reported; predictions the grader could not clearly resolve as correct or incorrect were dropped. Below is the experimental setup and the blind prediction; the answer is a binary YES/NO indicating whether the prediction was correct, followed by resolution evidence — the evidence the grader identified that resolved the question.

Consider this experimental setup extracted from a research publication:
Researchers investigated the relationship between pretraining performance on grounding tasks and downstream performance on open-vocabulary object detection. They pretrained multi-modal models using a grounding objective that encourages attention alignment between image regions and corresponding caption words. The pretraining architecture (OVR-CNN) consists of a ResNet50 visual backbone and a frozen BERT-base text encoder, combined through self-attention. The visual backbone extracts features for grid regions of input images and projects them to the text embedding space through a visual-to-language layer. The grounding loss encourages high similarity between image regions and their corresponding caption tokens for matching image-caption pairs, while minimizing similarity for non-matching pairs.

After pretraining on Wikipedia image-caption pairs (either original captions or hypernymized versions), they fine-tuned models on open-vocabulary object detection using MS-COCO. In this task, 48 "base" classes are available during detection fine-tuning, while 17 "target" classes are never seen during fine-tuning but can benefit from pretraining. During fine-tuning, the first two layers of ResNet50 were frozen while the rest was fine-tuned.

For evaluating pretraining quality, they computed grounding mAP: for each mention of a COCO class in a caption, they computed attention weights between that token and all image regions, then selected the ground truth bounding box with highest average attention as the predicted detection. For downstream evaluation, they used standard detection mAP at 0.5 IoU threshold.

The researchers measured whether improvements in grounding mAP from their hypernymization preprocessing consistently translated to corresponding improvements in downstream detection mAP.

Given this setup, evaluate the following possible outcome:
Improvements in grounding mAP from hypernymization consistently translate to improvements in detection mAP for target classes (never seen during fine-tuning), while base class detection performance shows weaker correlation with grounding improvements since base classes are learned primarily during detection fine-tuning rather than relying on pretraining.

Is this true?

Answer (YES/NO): NO